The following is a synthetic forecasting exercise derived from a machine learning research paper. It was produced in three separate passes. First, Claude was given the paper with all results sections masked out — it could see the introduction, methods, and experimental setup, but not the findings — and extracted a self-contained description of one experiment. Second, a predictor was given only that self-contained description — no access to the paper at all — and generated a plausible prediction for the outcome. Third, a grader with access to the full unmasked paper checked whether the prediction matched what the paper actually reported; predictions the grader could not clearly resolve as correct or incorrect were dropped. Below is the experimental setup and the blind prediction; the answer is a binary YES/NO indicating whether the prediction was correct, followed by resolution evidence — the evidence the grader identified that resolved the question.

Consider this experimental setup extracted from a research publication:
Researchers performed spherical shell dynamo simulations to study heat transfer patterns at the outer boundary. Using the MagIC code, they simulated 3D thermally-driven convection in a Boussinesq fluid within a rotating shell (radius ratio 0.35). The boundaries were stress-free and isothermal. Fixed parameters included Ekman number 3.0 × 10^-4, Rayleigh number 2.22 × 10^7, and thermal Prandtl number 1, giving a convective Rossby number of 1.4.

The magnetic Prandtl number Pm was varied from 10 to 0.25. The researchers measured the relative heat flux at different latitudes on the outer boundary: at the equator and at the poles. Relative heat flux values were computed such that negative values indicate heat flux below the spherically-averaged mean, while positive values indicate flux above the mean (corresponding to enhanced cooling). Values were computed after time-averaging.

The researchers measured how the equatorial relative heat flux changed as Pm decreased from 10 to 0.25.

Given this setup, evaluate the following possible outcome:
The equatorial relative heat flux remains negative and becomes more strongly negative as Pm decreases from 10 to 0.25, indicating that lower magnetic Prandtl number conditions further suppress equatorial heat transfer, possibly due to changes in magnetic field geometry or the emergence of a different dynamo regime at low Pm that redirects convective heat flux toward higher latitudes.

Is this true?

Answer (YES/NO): NO